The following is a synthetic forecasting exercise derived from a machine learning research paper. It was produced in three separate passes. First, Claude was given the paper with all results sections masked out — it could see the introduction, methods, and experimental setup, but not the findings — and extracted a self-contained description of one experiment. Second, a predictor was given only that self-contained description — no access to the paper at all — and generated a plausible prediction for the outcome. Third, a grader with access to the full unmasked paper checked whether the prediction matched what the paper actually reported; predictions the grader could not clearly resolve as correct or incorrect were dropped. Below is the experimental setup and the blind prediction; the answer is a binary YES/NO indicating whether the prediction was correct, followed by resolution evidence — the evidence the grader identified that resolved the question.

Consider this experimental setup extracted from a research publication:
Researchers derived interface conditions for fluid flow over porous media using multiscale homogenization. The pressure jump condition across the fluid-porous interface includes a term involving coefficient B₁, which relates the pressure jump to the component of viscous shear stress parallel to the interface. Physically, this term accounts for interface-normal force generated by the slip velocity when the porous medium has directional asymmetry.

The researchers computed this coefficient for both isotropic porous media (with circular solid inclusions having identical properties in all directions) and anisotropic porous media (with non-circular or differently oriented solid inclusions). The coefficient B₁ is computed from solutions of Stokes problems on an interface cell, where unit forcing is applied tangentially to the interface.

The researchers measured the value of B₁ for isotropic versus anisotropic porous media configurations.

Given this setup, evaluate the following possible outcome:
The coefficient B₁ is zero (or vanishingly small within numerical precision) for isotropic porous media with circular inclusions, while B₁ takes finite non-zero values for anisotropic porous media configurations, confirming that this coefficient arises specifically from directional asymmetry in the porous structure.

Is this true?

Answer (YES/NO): YES